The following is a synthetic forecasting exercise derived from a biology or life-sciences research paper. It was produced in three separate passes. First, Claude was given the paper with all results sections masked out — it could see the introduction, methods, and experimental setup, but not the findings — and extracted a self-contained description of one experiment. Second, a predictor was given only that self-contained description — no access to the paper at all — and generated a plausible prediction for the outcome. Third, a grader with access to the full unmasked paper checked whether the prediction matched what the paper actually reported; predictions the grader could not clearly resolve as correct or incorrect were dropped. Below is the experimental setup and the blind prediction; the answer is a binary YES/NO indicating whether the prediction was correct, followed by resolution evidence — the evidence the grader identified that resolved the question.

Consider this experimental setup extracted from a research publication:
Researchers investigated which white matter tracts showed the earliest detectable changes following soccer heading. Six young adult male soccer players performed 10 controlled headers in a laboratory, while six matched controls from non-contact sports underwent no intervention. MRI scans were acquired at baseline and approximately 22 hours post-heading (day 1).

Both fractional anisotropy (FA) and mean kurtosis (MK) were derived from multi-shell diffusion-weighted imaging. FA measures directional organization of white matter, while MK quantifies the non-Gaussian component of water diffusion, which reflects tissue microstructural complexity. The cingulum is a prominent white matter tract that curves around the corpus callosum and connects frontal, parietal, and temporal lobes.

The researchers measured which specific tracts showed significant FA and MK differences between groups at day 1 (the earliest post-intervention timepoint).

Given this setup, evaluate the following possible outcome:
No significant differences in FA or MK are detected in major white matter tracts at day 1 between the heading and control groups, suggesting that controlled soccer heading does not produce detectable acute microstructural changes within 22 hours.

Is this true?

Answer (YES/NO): NO